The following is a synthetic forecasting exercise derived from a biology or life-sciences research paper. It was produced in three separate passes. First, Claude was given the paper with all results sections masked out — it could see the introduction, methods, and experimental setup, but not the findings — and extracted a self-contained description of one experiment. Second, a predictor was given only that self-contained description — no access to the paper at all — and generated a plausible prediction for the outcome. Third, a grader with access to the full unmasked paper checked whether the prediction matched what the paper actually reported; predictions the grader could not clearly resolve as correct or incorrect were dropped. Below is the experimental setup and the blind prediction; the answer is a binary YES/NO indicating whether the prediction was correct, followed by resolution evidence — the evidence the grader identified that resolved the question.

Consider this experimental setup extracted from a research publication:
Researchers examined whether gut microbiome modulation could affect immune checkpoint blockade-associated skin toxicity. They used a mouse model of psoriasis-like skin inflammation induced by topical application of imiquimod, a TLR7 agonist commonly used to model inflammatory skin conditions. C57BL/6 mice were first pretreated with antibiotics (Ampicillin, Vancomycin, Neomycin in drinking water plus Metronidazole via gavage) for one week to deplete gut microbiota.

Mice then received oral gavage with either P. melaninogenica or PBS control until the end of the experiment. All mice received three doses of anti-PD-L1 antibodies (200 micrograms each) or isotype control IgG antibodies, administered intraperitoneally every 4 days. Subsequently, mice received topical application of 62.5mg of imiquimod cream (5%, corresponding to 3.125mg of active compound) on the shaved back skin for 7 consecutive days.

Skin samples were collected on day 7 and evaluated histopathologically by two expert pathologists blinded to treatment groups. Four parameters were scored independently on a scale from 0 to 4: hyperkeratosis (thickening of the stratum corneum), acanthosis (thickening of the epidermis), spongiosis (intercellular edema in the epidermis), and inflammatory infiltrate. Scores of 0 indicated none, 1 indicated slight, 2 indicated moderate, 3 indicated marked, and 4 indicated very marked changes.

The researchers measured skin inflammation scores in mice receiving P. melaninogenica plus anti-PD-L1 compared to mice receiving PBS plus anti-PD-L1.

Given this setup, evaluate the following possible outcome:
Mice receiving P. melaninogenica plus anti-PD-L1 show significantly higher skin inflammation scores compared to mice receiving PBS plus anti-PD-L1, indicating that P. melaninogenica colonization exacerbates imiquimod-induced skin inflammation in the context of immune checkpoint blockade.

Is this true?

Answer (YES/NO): NO